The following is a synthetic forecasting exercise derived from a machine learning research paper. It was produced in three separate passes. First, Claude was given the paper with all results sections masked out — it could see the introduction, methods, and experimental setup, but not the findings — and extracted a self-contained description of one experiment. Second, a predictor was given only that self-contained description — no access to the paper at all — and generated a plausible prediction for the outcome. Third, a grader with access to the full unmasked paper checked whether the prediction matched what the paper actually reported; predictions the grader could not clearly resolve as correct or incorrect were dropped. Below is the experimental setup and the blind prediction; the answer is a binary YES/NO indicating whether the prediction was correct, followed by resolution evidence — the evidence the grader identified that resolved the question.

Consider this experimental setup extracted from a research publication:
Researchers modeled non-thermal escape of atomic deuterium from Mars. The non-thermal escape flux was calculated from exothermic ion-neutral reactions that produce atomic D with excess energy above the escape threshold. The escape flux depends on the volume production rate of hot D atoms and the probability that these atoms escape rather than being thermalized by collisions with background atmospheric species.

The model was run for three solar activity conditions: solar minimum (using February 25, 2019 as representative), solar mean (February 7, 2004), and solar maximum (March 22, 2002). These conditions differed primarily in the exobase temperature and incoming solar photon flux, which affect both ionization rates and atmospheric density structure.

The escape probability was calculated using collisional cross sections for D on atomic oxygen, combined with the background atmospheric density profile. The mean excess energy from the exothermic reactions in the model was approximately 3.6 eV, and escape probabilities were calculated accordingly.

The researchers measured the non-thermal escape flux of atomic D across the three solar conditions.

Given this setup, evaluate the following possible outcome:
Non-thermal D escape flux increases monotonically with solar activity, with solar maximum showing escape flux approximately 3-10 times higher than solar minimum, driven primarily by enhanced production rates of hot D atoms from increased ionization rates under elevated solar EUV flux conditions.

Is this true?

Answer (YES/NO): NO